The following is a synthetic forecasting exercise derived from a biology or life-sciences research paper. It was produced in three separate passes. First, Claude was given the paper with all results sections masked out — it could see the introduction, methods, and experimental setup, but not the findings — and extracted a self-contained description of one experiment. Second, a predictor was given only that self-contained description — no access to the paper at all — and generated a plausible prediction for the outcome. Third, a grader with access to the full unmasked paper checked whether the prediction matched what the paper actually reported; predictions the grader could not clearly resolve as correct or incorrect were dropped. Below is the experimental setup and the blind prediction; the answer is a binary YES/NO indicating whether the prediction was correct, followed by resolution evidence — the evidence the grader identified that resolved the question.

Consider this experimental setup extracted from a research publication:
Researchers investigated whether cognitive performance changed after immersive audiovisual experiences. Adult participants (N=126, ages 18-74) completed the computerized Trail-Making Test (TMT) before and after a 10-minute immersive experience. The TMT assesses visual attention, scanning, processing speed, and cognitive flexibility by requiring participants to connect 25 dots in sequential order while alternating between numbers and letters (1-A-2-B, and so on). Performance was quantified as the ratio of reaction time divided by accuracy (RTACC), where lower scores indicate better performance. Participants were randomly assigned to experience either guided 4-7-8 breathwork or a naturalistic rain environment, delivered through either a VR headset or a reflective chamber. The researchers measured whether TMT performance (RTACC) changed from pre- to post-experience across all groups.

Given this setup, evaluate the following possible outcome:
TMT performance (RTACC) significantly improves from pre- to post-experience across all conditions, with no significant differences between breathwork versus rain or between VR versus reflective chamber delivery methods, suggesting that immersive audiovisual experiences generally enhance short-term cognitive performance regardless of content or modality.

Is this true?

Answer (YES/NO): NO